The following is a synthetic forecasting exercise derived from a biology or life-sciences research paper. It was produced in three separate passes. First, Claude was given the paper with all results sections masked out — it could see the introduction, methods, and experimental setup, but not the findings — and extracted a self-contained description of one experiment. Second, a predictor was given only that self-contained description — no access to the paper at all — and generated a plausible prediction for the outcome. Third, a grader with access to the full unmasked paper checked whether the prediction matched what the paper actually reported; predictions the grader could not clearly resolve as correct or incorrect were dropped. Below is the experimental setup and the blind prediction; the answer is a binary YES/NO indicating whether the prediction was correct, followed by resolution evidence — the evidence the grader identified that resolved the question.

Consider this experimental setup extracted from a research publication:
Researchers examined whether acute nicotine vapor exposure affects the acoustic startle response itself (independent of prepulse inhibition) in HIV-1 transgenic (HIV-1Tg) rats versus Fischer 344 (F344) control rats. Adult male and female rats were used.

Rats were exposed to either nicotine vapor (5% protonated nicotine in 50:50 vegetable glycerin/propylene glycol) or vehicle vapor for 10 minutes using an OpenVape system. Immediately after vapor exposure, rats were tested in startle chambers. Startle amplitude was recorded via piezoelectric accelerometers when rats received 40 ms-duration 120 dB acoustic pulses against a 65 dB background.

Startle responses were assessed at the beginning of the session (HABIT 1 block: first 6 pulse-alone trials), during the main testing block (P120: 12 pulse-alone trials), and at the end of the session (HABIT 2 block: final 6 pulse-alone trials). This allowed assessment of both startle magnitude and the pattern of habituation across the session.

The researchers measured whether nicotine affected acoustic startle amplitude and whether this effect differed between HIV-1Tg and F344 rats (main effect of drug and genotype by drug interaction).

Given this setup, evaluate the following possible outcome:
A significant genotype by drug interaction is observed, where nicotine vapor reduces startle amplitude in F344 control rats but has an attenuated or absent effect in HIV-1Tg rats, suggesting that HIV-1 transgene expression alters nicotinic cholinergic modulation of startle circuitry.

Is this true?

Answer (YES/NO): NO